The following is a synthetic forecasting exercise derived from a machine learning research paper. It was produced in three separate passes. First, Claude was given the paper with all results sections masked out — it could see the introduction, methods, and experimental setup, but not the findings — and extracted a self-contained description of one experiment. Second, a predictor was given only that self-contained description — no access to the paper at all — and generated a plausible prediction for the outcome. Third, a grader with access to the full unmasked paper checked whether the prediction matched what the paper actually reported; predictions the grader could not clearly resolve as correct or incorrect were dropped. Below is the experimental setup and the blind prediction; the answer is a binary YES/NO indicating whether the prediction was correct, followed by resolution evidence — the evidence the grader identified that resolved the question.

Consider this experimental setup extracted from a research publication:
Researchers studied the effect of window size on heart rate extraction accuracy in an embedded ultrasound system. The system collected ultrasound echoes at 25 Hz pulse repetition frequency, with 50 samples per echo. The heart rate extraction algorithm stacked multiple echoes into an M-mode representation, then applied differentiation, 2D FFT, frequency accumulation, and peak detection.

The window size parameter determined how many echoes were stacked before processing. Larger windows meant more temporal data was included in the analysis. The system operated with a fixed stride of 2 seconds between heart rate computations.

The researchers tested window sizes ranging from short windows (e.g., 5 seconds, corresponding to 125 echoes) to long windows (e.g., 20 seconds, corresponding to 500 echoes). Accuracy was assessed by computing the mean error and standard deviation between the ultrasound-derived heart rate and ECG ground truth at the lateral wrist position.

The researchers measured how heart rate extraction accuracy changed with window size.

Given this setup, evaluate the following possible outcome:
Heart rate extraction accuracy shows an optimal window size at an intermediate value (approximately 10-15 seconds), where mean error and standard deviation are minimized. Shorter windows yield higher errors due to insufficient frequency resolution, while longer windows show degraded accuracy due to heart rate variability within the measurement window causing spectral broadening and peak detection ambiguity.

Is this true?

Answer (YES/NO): NO